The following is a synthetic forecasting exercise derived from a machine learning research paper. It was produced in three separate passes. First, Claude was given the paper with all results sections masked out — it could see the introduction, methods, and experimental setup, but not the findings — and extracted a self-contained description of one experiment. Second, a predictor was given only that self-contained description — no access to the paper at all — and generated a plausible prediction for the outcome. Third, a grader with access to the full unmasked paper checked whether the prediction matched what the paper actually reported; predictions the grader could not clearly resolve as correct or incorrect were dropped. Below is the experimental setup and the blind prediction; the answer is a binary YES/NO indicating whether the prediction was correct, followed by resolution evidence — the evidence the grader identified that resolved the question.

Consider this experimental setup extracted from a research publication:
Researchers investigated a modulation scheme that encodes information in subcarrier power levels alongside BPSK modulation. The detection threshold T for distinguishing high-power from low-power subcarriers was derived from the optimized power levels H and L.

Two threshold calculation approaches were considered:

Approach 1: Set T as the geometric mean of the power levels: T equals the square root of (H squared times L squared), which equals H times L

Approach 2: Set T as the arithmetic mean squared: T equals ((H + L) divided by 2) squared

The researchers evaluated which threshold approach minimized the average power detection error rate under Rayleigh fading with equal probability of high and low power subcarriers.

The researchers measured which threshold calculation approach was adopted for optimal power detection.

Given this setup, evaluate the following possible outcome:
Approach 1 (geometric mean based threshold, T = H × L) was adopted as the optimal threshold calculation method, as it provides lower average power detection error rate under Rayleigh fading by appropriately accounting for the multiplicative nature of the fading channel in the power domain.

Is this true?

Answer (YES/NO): NO